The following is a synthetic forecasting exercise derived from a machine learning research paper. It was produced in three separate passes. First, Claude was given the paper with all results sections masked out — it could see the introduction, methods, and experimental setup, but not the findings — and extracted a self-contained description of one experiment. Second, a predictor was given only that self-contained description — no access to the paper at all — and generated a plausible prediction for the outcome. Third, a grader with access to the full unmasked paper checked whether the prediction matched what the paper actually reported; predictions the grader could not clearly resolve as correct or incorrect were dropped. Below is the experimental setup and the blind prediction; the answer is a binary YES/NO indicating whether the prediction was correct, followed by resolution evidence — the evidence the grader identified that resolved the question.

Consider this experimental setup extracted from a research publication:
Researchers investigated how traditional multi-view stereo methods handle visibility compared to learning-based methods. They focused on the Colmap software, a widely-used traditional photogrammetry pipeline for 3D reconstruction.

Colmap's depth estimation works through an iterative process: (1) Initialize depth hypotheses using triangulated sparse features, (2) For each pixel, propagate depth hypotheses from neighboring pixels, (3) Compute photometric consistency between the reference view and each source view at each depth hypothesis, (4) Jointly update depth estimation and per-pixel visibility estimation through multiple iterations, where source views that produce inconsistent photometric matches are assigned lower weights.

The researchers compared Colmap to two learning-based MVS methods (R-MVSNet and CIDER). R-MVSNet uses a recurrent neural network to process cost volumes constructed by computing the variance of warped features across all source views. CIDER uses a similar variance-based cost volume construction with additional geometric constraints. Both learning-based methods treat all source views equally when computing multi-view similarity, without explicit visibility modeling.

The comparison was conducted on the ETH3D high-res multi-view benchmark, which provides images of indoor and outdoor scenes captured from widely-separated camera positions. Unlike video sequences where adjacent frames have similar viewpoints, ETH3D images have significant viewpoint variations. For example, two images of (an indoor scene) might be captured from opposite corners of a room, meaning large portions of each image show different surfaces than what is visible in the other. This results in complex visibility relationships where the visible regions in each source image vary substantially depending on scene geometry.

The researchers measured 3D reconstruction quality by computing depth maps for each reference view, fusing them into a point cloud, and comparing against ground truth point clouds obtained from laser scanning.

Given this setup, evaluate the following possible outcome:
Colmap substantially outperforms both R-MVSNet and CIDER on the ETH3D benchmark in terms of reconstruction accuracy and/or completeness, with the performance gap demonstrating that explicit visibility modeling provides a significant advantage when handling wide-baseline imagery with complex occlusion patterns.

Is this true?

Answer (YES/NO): YES